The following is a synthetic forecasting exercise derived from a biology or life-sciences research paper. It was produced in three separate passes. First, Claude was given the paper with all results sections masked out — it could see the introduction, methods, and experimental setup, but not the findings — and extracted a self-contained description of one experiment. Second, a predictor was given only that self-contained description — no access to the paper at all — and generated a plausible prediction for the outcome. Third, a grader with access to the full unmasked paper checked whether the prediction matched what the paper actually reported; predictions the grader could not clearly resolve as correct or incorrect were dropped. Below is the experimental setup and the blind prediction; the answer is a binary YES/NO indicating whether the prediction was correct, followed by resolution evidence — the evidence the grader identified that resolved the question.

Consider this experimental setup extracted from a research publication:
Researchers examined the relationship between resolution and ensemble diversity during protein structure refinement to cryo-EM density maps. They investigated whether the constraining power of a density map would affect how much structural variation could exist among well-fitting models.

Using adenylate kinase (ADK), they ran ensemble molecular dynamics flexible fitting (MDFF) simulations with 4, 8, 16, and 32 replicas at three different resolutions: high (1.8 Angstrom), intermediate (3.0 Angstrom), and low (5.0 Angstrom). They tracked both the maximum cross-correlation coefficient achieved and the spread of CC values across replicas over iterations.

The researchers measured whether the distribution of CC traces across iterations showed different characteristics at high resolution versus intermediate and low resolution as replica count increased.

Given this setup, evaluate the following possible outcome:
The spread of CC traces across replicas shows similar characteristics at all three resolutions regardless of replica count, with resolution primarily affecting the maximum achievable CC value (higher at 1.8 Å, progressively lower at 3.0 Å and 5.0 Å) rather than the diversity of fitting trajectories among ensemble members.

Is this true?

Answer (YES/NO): NO